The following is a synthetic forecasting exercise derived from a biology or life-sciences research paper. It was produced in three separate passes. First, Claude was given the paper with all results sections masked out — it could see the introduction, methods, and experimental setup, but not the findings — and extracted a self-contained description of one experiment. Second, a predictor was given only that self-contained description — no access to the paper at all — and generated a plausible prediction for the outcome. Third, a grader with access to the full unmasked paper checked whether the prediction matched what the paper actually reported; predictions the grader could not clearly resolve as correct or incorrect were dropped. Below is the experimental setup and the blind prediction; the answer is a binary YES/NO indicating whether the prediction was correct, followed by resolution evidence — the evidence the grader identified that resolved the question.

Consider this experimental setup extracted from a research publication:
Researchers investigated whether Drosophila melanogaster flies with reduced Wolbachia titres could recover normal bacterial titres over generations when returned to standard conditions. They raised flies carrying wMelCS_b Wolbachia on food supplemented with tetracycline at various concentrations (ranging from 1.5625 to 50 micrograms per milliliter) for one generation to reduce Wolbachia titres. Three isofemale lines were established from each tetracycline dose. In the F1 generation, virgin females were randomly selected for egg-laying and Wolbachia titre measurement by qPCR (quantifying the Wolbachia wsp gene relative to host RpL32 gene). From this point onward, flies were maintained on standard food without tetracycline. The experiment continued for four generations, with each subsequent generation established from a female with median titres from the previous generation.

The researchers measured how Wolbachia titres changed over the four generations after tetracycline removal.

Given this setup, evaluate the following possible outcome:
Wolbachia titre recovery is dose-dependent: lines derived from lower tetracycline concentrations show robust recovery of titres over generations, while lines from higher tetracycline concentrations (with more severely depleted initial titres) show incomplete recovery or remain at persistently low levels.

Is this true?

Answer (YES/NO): NO